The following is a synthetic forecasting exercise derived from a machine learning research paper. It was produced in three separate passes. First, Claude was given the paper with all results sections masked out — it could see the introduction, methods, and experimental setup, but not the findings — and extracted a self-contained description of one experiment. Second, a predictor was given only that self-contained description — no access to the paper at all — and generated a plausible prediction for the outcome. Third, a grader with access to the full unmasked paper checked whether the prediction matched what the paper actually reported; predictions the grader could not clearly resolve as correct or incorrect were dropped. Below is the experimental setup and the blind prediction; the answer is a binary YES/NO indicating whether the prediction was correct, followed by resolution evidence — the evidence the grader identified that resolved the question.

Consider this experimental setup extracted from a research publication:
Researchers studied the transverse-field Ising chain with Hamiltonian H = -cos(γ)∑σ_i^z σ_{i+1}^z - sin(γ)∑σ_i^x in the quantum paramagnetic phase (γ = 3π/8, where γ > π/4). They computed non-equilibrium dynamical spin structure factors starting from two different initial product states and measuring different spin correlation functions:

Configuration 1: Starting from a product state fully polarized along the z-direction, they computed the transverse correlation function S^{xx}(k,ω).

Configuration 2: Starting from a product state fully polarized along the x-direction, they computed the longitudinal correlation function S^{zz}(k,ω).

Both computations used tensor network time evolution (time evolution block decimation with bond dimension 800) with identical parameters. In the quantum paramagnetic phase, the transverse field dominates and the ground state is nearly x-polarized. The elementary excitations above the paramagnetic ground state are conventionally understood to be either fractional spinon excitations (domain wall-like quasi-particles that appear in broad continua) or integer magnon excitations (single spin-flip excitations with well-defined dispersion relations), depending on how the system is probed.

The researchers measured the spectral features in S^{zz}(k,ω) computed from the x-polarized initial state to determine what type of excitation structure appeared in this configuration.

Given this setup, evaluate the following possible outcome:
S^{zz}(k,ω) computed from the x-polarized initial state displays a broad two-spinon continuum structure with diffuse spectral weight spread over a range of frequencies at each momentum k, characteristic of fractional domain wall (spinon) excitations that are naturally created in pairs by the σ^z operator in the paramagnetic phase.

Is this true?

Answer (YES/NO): NO